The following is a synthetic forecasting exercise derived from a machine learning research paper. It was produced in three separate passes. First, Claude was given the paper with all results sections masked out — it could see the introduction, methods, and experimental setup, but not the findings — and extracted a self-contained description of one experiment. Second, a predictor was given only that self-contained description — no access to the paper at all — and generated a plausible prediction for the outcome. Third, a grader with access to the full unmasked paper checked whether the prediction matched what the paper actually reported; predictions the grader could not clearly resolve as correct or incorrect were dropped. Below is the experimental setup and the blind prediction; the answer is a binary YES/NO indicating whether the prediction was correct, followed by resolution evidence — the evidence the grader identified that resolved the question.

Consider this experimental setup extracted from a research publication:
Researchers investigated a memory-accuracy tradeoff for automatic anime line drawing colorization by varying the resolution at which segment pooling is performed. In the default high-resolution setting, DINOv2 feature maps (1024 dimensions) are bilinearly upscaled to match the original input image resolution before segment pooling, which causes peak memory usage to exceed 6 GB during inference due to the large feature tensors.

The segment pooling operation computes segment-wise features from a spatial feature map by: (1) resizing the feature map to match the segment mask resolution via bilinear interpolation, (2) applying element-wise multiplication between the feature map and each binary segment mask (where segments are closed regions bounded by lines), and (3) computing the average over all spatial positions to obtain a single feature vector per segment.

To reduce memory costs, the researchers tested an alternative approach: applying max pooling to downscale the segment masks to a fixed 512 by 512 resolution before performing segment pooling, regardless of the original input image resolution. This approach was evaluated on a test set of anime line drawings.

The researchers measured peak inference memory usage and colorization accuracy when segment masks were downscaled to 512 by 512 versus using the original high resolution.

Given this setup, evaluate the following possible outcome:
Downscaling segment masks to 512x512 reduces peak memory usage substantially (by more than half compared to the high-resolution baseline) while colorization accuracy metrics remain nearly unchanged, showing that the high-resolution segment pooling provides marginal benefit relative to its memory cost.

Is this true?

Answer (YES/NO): NO